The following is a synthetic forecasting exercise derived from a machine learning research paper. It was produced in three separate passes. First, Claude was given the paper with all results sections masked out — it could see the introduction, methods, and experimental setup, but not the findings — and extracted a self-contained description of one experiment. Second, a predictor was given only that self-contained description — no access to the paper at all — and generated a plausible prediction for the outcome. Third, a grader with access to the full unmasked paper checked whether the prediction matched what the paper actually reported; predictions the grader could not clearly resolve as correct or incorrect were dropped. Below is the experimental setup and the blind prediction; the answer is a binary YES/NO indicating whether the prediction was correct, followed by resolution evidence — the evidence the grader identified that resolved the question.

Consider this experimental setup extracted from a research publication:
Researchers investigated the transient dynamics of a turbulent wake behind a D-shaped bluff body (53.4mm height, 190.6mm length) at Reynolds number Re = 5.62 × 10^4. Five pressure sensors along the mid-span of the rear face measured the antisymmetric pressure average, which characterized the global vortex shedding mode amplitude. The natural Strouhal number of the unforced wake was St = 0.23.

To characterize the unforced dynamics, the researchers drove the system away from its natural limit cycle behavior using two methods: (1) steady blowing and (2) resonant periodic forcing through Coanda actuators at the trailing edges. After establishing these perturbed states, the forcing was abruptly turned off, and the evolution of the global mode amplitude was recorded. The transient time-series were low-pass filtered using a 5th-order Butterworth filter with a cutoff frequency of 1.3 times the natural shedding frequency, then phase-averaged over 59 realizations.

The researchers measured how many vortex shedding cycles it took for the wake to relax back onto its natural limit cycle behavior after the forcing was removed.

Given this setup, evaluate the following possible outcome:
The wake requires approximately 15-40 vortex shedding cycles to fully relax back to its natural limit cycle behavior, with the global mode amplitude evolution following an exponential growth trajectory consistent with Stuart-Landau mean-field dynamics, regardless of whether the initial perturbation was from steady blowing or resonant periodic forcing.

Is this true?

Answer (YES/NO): NO